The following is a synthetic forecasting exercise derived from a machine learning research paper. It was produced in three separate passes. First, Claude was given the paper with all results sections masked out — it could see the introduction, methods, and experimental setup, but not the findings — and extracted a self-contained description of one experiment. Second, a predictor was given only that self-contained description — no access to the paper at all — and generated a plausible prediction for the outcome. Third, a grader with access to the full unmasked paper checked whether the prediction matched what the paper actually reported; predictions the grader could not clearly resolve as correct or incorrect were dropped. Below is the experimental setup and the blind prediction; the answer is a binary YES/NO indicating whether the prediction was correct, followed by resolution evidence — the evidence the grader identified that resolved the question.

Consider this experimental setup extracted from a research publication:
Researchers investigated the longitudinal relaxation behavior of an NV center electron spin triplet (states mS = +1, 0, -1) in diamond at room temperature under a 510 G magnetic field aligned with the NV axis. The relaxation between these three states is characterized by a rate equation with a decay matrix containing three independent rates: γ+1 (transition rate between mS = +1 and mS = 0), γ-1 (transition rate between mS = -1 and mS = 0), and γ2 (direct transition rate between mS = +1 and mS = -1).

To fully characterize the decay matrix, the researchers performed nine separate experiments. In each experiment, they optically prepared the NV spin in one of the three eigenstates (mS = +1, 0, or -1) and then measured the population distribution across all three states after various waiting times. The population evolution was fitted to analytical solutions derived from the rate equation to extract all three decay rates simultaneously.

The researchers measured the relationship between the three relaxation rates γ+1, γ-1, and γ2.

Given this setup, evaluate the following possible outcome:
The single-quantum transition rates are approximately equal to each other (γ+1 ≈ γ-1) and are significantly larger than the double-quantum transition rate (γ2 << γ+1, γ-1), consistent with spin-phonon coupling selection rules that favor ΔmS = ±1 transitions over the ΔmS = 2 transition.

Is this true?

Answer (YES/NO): NO